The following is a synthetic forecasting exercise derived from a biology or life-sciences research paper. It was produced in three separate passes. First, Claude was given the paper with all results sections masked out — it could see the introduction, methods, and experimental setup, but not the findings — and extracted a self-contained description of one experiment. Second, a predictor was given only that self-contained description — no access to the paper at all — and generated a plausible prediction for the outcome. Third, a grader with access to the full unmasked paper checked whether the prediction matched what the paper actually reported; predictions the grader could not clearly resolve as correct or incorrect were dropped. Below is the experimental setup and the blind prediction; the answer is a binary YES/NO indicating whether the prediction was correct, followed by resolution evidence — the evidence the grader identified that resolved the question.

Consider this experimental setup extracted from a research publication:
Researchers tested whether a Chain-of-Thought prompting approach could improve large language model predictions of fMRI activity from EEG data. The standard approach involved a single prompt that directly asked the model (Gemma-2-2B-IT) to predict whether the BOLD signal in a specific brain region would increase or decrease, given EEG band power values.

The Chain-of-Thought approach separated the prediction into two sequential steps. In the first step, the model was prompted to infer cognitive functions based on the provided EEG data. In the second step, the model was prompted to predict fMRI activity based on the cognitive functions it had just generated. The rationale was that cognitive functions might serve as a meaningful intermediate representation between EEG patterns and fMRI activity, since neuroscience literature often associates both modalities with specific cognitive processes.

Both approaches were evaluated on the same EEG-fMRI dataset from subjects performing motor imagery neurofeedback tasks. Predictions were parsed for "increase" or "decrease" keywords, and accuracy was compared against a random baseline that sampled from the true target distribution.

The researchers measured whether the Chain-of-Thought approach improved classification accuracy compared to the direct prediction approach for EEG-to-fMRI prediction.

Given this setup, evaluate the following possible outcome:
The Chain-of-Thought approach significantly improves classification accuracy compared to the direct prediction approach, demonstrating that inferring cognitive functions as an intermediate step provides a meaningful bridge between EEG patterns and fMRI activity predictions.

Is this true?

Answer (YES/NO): NO